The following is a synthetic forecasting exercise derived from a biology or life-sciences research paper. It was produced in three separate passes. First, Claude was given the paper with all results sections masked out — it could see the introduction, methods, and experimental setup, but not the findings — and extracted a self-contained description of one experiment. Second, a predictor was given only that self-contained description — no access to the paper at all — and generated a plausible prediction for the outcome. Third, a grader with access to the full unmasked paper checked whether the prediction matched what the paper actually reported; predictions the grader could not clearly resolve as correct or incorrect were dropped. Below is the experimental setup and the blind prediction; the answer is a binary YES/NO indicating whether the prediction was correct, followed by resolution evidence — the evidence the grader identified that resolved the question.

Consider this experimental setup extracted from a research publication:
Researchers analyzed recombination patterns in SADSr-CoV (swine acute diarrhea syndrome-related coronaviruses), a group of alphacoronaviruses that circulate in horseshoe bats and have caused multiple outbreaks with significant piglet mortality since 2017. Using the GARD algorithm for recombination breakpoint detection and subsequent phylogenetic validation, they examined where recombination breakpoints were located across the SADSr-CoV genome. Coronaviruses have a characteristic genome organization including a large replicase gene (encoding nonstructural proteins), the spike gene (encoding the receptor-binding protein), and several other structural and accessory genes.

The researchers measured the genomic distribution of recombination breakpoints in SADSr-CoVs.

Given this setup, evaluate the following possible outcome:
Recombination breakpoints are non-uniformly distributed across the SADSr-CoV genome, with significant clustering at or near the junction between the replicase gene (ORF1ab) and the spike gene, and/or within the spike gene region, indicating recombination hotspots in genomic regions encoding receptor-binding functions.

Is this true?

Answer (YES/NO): YES